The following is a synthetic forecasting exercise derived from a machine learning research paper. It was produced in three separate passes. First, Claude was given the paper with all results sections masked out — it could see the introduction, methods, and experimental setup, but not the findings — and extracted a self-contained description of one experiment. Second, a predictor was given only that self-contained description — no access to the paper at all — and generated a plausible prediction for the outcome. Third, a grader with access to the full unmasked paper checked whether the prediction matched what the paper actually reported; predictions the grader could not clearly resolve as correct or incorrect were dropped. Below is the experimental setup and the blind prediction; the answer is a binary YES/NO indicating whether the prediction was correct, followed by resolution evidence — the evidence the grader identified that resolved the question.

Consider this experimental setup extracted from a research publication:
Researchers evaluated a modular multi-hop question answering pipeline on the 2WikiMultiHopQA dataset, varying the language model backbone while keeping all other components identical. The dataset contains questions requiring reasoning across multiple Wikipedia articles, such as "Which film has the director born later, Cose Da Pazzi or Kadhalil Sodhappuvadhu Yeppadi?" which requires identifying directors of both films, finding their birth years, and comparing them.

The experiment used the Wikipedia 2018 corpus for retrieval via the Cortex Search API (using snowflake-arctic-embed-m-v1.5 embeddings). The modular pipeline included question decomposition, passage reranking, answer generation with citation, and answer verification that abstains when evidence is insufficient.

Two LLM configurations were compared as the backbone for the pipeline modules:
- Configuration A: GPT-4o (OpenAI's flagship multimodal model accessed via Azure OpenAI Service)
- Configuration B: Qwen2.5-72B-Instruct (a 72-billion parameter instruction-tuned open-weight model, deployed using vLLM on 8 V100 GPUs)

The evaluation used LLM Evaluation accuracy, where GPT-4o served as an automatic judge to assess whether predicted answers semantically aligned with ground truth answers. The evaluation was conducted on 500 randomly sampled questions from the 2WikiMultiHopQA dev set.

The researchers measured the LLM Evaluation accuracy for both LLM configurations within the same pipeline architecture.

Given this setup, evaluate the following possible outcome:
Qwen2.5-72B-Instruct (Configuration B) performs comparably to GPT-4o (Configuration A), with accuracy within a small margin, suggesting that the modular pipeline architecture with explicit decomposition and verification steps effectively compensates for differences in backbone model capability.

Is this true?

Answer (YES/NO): NO